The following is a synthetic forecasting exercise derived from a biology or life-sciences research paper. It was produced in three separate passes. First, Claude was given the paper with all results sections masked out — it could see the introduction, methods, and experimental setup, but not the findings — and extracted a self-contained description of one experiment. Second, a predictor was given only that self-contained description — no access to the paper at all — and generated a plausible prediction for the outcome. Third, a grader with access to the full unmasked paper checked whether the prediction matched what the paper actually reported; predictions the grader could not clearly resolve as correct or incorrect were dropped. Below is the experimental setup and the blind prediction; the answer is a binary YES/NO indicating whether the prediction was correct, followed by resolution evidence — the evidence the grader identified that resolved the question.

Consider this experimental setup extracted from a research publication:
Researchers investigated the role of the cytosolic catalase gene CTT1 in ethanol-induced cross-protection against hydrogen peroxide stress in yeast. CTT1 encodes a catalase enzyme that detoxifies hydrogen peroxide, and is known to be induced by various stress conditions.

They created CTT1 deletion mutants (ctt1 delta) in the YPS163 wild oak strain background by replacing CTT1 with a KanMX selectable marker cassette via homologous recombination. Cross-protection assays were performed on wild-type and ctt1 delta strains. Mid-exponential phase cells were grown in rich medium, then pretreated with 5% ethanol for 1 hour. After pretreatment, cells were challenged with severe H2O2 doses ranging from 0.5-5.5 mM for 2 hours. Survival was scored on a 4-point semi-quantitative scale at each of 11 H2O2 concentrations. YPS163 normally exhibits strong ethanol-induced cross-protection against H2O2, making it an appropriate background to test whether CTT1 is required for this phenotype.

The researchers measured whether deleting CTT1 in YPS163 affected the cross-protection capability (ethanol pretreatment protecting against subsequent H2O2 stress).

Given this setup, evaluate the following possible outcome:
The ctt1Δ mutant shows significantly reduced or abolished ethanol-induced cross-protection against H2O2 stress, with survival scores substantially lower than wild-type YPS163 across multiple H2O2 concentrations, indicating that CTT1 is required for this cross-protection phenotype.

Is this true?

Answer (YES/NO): YES